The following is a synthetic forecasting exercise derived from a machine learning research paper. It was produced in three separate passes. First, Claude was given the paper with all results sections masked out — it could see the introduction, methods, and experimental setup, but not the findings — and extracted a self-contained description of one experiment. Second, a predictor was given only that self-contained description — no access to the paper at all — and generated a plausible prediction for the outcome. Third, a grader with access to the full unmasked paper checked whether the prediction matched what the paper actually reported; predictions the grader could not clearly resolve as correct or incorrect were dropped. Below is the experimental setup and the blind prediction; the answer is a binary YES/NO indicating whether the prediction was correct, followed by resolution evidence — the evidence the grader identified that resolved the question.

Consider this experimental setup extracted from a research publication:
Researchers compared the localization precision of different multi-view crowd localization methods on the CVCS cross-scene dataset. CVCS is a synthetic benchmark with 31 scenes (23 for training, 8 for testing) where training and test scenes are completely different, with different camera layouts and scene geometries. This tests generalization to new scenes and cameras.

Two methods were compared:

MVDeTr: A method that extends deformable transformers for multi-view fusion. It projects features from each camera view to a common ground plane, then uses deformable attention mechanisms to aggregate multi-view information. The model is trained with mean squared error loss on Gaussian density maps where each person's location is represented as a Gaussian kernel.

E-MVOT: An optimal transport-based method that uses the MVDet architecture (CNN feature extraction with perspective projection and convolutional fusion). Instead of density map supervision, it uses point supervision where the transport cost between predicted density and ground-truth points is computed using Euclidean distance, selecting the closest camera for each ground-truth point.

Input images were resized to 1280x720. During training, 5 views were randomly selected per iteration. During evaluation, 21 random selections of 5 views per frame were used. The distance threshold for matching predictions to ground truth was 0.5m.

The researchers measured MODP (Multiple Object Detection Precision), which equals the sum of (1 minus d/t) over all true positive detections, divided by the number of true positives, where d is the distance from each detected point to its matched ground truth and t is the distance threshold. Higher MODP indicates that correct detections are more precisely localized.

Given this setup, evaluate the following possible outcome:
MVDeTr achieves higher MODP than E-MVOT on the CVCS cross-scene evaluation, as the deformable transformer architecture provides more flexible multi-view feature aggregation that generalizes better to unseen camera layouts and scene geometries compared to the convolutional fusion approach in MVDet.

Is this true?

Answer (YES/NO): YES